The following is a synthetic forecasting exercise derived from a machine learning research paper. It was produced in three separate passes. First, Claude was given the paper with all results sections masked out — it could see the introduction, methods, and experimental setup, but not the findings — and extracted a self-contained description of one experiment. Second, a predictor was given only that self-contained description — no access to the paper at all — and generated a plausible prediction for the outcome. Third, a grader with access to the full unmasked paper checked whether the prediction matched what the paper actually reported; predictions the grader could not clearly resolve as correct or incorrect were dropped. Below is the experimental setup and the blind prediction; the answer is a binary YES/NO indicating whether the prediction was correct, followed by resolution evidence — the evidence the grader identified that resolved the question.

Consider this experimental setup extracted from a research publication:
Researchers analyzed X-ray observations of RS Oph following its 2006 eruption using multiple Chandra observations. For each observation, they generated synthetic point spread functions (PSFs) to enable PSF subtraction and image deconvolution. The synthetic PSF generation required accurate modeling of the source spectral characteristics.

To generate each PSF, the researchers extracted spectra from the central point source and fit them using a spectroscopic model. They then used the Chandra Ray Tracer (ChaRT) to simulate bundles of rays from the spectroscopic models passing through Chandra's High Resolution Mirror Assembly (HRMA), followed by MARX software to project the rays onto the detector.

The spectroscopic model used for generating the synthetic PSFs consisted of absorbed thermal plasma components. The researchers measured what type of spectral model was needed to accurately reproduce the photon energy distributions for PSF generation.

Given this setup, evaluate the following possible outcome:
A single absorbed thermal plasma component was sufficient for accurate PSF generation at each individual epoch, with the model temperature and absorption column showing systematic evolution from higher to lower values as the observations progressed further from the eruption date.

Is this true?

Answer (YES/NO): NO